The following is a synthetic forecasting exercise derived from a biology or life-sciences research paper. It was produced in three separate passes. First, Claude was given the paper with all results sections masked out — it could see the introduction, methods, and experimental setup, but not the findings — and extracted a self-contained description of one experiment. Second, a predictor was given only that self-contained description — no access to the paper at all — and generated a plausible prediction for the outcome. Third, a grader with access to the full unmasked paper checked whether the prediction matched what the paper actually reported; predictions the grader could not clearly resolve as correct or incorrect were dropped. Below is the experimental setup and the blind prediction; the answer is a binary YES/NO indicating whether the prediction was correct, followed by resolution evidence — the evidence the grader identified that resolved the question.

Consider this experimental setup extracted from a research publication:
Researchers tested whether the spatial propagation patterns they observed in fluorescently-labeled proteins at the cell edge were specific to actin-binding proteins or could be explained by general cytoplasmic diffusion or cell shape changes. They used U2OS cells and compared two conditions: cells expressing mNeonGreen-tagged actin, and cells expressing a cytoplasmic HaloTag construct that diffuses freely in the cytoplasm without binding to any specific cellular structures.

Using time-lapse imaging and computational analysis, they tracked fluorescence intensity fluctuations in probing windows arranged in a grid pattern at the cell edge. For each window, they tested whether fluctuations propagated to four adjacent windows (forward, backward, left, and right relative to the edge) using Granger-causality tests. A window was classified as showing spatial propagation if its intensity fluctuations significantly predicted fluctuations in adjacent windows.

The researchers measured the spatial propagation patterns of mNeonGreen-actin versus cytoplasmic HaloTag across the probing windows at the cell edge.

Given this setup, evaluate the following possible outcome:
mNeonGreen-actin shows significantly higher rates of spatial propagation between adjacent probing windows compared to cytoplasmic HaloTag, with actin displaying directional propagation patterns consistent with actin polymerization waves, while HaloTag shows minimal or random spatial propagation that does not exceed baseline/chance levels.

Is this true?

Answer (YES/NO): YES